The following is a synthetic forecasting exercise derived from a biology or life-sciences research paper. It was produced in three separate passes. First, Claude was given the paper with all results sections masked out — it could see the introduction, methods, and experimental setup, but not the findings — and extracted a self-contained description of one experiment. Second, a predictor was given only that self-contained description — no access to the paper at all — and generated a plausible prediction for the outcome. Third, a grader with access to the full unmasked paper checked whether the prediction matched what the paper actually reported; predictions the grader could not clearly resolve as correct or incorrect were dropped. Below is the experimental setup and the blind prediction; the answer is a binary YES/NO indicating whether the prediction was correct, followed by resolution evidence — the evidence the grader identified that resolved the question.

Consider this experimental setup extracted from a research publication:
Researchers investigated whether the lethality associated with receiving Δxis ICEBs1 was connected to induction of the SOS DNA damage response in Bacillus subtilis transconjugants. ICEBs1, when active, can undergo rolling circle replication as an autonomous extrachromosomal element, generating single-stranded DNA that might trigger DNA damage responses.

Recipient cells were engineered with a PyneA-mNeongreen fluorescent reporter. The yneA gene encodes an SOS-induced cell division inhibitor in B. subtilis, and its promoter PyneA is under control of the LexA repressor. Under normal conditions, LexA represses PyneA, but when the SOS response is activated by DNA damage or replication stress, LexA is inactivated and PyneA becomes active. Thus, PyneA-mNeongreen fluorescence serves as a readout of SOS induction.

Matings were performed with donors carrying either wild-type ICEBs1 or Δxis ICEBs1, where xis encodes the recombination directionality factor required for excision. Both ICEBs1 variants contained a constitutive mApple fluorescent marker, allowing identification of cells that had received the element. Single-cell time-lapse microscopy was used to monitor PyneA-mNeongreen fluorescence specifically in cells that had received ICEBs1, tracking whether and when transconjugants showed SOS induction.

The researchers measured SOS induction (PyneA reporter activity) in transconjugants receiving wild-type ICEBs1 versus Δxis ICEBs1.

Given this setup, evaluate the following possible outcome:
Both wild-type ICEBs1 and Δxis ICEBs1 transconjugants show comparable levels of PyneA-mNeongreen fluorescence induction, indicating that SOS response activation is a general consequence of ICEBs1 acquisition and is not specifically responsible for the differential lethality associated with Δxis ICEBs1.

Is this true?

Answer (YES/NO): NO